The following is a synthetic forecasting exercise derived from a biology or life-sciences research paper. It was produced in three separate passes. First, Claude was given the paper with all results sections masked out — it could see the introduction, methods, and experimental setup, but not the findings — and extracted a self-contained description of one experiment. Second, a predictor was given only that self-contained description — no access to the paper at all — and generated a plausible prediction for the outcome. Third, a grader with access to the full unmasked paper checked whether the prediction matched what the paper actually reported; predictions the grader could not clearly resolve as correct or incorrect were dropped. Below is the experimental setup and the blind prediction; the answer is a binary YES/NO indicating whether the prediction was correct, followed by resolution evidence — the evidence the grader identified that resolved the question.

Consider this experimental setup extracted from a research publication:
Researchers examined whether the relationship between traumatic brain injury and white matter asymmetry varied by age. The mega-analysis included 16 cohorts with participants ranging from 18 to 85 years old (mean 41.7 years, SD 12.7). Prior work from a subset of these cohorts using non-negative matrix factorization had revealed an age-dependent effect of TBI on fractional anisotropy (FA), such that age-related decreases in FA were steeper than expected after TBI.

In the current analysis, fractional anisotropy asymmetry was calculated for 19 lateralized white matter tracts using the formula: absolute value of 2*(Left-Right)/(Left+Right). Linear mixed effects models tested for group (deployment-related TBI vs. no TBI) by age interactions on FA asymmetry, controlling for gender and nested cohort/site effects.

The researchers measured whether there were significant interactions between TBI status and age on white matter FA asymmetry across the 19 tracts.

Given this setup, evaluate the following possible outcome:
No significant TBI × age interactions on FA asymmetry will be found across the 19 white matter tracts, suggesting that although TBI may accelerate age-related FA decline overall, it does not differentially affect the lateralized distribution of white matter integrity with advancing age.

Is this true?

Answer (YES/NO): YES